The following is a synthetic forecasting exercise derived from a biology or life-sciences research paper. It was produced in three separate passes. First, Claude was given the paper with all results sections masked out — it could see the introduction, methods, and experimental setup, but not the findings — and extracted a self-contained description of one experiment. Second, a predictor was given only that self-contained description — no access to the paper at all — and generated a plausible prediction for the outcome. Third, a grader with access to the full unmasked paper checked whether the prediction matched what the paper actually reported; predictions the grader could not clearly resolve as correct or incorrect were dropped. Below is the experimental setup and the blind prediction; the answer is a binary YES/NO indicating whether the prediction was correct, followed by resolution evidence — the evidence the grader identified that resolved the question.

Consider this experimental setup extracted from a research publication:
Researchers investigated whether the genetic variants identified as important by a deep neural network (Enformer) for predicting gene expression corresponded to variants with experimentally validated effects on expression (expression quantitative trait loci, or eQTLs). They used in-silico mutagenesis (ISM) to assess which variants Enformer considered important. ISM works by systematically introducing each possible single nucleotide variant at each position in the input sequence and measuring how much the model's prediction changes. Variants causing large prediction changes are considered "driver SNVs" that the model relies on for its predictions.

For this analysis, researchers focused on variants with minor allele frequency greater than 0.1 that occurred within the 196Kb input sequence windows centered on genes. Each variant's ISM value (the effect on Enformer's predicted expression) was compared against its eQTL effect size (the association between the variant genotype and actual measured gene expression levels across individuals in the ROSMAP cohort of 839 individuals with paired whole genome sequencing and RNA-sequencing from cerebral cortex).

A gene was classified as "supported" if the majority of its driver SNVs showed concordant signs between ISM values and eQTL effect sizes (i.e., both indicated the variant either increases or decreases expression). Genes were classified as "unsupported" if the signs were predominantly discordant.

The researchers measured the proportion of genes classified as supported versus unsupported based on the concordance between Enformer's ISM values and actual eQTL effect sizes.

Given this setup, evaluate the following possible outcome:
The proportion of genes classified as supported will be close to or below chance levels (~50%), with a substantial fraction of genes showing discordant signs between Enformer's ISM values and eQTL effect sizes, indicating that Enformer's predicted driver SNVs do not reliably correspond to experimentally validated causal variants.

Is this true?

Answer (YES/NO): YES